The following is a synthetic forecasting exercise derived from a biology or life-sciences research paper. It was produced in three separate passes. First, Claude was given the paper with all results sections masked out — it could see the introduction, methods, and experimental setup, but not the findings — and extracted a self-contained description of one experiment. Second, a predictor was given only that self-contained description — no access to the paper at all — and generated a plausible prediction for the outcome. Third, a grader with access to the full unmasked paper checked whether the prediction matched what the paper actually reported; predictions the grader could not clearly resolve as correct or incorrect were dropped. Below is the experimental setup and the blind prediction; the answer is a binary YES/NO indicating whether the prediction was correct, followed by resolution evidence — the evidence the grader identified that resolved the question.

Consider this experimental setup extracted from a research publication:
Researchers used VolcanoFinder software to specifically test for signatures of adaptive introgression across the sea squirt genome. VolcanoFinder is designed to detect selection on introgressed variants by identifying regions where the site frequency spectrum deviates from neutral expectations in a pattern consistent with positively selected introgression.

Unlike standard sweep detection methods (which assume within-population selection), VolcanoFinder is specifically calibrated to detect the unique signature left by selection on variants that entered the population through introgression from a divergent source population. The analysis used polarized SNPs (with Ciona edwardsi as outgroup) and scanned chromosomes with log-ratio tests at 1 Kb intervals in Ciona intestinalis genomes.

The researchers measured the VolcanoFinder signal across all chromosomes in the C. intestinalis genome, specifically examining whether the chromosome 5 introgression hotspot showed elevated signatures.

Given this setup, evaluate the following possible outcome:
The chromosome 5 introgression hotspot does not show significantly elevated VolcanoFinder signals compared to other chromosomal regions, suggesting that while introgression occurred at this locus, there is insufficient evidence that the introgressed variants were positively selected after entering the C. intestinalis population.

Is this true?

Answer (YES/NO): NO